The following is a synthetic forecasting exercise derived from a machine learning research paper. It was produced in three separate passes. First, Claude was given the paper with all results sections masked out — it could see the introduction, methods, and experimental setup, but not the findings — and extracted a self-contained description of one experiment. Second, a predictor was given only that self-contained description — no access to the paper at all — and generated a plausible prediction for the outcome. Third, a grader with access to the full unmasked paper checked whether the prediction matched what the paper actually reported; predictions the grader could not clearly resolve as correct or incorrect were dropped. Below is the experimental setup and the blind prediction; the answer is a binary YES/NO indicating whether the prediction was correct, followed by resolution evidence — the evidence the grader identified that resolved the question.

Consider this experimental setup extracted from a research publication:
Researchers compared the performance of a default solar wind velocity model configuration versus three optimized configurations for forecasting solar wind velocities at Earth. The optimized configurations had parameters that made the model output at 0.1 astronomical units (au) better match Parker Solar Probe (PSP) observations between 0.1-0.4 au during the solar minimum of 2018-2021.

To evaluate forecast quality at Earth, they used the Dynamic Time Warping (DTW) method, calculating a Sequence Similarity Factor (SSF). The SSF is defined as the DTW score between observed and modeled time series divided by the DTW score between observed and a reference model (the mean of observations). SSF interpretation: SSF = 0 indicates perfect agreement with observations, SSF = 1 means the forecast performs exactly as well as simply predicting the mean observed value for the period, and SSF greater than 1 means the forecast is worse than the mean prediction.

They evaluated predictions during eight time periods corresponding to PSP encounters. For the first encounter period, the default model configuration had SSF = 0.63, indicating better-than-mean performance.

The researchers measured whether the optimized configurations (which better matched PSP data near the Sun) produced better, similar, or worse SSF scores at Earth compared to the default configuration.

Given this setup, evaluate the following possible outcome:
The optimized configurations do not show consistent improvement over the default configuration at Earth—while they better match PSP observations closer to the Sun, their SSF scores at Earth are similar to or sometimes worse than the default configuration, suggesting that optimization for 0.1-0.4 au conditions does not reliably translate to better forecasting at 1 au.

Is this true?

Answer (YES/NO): YES